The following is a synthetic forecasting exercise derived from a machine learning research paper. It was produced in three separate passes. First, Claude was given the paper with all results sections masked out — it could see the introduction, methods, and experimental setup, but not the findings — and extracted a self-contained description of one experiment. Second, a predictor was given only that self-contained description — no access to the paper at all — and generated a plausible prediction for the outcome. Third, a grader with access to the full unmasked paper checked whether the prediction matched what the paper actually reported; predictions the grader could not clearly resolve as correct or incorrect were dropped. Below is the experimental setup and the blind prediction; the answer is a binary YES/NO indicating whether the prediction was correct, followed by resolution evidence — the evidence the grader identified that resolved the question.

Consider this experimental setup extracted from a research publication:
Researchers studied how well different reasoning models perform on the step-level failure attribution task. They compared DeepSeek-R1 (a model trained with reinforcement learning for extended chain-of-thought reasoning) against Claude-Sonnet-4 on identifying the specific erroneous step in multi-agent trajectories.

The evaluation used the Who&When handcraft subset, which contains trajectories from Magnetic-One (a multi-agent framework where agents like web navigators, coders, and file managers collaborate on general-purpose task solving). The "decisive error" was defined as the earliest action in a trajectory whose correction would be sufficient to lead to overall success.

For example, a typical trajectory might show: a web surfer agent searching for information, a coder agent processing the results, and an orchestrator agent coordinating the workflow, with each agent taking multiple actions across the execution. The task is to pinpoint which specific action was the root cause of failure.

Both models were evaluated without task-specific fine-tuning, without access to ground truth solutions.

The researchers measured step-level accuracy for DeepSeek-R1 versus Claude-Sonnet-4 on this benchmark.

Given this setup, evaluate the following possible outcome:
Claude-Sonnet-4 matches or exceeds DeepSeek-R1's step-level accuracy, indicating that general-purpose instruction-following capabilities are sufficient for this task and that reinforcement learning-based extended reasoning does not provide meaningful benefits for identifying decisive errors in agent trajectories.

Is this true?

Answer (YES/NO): YES